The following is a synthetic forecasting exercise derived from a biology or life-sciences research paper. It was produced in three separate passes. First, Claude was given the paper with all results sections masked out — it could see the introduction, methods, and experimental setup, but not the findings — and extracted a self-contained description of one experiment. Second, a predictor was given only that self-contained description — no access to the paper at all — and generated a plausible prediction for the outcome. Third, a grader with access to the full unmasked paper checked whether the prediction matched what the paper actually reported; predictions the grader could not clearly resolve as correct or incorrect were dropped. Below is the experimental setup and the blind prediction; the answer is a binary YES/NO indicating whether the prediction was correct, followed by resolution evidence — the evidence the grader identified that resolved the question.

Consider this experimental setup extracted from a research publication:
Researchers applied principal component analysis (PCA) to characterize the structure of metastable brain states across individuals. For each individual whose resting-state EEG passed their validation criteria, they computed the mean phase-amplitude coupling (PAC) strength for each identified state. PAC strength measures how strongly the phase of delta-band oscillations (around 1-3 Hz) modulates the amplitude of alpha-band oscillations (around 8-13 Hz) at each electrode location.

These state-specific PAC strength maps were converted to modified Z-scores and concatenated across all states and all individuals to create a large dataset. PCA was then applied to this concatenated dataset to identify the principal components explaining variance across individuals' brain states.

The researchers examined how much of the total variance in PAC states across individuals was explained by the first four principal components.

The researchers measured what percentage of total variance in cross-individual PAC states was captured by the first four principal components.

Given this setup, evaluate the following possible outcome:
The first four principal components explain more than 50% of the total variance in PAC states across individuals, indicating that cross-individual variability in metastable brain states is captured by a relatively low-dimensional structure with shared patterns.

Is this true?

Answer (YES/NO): YES